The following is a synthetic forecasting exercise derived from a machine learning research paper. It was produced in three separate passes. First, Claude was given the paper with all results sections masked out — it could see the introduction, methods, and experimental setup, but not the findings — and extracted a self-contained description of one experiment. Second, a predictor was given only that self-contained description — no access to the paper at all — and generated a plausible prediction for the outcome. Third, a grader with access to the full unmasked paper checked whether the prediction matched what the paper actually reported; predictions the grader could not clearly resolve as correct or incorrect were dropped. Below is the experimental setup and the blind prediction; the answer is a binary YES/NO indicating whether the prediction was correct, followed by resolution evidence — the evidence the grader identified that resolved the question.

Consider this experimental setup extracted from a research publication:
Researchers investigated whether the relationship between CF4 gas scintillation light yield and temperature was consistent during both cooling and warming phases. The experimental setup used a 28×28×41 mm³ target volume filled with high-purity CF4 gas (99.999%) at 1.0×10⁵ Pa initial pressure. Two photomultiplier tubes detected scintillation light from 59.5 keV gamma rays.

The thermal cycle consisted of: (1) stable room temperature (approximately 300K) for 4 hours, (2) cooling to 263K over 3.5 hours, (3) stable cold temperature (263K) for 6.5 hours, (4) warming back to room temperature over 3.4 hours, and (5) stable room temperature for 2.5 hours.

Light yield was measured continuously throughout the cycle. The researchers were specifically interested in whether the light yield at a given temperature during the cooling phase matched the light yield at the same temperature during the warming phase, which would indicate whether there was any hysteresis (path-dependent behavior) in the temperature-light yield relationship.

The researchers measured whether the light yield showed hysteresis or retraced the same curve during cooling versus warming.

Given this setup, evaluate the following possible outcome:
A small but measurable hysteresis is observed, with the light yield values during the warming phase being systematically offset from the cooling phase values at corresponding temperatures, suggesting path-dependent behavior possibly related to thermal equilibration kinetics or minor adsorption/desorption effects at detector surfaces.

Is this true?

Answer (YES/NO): YES